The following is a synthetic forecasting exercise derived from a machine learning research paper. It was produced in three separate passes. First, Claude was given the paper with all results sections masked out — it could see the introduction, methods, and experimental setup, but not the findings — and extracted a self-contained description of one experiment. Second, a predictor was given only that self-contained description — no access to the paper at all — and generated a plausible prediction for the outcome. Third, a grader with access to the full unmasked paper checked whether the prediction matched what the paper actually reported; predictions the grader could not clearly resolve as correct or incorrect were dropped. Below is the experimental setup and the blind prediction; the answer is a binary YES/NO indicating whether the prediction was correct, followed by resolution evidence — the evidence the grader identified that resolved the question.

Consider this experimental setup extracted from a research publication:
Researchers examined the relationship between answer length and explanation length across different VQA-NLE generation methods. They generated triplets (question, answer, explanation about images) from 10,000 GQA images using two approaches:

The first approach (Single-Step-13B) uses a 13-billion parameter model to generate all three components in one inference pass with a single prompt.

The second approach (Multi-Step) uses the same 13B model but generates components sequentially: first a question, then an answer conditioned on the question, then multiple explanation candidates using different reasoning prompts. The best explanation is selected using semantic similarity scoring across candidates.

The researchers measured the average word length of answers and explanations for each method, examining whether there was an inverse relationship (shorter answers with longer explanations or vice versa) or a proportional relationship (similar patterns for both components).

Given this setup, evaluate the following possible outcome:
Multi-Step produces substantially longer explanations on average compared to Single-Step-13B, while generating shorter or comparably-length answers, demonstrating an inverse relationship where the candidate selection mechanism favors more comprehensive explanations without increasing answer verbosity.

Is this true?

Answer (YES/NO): YES